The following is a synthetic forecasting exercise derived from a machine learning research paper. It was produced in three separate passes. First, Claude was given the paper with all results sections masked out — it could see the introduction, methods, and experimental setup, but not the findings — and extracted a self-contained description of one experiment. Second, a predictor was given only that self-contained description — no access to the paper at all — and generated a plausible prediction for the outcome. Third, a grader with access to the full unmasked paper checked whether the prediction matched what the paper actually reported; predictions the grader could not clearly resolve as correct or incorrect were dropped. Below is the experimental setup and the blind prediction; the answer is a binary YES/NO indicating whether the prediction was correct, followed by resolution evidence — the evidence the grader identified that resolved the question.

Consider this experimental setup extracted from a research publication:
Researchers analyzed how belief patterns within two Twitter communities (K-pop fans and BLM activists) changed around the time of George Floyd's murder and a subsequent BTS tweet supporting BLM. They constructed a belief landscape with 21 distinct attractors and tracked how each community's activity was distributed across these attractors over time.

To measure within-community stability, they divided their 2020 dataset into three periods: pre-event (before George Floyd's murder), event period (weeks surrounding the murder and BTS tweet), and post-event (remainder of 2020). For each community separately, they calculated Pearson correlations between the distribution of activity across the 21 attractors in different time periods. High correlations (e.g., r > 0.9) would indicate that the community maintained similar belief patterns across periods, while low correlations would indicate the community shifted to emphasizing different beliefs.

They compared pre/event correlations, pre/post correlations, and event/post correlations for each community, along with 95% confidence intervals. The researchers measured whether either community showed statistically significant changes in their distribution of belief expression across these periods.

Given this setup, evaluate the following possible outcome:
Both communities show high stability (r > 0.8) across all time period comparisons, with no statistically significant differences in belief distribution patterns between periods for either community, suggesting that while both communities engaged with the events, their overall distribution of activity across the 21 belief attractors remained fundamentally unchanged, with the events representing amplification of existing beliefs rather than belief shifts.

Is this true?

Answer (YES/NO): YES